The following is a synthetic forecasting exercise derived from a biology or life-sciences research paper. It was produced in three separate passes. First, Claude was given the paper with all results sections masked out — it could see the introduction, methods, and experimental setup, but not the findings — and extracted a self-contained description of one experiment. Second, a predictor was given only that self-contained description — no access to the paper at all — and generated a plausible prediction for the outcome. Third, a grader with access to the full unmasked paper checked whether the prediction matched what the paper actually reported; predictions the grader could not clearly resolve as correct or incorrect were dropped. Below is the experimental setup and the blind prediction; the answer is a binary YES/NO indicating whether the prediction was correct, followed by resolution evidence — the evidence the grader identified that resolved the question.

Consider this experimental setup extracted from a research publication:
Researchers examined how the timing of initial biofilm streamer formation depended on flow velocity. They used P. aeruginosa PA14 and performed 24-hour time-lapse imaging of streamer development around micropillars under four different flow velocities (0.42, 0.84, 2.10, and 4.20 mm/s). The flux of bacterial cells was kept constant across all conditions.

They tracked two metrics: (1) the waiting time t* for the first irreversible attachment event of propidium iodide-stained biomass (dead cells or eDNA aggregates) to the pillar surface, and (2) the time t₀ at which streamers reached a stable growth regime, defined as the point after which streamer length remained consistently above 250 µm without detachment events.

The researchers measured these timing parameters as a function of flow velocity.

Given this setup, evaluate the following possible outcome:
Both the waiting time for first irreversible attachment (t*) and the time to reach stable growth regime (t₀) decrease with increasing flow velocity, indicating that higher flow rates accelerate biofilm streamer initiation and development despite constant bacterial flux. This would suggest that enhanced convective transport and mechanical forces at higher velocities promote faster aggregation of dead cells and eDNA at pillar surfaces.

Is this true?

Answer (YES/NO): NO